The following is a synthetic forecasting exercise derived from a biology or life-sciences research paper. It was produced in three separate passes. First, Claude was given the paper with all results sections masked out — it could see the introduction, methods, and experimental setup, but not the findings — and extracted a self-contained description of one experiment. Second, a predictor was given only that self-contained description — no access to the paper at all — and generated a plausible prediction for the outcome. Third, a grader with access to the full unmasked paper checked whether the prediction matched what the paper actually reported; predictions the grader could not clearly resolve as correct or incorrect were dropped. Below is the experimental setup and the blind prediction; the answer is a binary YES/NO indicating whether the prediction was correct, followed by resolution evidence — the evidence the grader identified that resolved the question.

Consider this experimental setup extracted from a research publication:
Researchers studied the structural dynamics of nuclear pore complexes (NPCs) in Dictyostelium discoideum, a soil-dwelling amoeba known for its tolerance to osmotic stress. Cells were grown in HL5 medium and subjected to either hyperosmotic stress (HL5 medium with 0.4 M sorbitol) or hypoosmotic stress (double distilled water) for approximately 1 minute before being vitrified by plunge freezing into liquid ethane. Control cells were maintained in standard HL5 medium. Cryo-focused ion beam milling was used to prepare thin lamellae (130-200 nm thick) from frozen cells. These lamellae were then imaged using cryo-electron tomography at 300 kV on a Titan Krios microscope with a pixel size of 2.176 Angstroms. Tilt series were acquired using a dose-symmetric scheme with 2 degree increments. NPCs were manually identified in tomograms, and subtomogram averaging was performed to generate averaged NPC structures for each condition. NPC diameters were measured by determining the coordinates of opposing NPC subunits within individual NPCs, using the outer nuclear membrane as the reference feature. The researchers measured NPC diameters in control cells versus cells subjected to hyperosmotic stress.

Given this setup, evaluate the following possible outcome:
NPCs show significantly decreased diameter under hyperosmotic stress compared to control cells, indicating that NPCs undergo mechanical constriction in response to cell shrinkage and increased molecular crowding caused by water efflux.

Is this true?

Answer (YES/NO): YES